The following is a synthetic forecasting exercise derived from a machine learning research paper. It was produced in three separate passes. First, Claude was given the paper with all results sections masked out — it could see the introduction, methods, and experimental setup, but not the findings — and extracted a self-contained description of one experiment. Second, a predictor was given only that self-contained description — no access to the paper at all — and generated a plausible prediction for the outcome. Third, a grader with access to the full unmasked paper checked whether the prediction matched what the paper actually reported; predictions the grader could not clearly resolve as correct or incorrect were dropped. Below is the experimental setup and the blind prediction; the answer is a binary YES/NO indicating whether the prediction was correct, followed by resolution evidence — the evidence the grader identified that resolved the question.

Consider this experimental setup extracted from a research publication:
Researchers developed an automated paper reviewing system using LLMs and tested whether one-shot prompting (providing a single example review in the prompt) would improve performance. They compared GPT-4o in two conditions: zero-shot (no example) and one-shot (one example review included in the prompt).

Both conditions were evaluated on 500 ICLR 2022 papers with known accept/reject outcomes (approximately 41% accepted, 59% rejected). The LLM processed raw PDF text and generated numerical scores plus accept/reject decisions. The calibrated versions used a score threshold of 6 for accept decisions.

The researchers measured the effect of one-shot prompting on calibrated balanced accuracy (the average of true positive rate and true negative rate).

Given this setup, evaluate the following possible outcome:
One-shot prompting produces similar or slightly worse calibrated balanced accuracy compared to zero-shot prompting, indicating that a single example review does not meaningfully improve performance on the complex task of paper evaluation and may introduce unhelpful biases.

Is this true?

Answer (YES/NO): NO